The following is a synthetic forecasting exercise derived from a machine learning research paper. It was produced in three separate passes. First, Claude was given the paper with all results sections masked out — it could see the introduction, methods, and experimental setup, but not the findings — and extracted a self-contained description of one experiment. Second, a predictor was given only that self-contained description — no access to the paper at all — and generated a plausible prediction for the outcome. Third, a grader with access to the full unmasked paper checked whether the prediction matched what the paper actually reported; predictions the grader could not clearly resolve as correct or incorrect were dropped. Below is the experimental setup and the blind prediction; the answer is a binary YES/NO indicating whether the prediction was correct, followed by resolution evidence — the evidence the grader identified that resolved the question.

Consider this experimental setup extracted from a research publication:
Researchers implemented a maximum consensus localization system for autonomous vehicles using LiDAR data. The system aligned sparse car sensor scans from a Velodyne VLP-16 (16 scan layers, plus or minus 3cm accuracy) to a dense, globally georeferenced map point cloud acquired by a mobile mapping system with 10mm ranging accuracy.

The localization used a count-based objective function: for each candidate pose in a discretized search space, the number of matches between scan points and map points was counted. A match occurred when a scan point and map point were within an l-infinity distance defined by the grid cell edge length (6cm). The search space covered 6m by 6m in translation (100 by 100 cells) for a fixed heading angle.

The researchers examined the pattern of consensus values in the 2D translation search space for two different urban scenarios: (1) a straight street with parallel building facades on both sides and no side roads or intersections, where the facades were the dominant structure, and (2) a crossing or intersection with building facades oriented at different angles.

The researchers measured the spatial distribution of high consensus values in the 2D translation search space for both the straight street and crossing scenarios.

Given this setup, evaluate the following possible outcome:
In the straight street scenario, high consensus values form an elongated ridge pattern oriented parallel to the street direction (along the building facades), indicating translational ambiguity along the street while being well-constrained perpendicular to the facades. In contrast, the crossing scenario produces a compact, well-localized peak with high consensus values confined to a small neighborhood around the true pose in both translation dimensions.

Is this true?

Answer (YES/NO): YES